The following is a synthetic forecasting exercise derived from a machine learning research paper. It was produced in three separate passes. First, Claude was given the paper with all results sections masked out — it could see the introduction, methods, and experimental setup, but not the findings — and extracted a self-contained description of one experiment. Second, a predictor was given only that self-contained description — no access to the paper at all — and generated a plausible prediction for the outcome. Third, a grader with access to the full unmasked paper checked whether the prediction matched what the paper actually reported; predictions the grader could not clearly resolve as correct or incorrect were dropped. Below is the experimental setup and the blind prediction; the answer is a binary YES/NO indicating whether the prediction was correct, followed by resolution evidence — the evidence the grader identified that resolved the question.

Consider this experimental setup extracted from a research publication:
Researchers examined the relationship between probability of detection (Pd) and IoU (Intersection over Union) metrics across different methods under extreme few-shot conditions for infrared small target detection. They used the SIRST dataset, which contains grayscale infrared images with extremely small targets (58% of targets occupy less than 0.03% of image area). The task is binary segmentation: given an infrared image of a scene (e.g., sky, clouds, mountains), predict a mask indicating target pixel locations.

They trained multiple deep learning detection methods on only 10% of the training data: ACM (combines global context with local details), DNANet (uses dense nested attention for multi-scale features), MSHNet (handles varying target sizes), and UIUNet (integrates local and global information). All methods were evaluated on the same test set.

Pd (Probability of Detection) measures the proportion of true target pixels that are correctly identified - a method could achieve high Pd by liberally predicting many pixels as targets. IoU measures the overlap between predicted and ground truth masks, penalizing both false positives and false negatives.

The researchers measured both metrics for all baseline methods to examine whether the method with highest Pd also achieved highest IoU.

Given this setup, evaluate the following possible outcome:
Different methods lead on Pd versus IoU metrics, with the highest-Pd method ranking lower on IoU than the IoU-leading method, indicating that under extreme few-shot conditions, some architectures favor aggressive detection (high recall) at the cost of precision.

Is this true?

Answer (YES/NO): YES